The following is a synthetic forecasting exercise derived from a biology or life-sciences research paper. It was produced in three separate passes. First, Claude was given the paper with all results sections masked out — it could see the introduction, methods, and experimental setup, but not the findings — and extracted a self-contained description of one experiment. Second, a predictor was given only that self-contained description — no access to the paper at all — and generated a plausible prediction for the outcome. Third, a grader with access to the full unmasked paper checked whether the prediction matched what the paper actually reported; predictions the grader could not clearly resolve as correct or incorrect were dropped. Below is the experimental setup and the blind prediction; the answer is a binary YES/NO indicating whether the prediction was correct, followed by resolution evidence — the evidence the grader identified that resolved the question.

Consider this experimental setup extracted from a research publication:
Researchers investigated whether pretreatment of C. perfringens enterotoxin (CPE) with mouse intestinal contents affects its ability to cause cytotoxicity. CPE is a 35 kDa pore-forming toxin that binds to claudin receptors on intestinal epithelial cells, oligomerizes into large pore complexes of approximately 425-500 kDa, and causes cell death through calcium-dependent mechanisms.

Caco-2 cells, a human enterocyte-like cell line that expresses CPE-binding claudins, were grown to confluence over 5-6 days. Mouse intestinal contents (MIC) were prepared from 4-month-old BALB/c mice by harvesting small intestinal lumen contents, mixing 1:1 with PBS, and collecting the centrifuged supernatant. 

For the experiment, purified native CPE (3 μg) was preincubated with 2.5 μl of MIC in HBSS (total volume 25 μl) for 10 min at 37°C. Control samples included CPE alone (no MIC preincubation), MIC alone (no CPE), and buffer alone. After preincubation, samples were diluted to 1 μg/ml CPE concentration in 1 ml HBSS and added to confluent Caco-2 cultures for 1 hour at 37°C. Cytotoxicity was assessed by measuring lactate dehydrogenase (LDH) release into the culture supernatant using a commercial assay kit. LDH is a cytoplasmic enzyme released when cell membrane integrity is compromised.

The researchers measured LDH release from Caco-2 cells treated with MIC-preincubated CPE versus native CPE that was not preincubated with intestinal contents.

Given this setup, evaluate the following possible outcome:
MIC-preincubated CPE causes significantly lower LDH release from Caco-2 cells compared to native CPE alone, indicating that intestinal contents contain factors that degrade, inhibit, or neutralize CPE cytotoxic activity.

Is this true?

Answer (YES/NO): NO